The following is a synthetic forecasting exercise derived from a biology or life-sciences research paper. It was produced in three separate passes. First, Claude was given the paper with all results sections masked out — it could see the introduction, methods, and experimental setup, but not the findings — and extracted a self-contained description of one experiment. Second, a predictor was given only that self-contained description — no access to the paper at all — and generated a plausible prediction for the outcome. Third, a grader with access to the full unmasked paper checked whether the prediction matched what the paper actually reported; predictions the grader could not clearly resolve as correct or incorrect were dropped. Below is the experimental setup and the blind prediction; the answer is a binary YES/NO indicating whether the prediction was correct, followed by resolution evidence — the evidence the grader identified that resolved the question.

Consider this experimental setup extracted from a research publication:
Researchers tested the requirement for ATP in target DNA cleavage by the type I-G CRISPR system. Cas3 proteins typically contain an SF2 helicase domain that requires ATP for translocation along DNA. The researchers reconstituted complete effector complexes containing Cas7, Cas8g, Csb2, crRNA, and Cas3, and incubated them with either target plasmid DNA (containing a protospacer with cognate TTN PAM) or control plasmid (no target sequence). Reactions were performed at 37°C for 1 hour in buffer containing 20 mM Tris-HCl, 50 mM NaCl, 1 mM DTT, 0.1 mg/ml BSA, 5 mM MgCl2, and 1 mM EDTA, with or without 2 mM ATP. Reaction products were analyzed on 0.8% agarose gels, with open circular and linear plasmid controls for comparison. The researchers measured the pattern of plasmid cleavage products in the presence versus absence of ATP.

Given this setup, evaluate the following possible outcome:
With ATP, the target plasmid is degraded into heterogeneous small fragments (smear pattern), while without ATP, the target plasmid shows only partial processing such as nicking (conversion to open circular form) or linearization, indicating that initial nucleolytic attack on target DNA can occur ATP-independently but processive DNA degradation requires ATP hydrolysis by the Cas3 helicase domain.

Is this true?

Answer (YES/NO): YES